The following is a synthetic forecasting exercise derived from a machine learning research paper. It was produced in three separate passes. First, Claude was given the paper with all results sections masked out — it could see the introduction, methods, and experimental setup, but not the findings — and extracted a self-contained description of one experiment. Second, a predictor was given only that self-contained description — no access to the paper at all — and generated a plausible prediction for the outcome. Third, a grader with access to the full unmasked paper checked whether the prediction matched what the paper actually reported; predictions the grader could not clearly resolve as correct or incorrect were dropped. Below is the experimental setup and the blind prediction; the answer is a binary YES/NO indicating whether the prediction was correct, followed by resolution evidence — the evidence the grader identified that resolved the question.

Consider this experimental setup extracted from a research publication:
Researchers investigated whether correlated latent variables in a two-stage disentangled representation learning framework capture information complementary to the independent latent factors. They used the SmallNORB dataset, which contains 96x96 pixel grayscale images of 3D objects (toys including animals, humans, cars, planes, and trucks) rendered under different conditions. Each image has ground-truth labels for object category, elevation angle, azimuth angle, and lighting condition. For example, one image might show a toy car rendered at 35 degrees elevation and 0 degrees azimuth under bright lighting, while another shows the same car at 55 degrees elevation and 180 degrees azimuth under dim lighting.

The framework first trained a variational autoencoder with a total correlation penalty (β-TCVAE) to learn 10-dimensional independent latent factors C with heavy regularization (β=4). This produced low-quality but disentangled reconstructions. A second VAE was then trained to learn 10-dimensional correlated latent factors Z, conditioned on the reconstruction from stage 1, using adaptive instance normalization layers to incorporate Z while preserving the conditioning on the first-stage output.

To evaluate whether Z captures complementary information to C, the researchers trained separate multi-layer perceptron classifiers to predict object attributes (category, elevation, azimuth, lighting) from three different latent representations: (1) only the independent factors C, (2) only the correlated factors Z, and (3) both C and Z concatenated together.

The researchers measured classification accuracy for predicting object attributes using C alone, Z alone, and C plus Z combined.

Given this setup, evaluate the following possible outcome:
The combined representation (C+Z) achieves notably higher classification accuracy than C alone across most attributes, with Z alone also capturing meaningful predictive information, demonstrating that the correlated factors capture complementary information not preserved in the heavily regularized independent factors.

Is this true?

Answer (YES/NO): YES